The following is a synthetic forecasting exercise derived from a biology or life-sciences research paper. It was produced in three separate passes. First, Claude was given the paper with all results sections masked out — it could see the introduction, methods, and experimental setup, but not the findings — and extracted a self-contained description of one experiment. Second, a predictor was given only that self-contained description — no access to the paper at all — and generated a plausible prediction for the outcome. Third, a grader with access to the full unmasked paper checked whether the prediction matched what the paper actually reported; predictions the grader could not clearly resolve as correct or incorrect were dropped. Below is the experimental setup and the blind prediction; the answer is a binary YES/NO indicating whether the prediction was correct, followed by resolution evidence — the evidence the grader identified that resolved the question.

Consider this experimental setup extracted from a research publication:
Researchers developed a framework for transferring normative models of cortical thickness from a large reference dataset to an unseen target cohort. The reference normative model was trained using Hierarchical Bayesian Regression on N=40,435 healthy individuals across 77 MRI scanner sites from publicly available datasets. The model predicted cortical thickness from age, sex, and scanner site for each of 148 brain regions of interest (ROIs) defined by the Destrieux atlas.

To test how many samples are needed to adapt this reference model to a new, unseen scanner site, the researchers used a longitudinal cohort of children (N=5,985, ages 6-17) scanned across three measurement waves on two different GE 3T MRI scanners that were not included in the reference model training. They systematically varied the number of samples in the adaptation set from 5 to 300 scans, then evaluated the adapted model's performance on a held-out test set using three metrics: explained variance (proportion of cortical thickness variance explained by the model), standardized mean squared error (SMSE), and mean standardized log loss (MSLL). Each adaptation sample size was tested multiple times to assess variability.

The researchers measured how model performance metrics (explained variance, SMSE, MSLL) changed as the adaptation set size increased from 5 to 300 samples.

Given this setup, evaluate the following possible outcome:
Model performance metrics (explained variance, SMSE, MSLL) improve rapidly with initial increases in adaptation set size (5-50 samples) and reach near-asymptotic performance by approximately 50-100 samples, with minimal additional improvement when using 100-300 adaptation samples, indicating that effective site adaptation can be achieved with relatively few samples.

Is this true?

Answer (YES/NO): YES